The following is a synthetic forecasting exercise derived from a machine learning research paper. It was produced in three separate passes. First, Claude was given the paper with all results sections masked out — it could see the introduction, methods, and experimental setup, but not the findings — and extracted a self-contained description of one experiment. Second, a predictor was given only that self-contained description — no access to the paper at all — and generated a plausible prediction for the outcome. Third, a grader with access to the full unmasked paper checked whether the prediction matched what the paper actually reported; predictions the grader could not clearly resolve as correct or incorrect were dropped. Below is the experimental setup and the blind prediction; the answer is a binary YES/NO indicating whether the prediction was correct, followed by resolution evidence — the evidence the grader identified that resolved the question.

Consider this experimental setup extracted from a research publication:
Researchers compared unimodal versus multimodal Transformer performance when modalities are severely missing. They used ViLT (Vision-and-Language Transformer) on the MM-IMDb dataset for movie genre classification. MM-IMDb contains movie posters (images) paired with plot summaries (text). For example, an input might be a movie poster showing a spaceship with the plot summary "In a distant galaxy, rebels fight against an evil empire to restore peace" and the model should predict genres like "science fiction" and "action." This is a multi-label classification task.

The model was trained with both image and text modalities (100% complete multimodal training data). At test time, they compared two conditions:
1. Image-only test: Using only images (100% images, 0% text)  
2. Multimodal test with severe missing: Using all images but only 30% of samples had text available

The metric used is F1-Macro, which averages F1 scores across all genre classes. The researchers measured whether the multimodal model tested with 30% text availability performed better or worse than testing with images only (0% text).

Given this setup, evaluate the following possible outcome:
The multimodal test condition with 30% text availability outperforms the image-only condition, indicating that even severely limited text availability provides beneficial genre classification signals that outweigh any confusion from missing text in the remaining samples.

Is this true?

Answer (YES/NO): NO